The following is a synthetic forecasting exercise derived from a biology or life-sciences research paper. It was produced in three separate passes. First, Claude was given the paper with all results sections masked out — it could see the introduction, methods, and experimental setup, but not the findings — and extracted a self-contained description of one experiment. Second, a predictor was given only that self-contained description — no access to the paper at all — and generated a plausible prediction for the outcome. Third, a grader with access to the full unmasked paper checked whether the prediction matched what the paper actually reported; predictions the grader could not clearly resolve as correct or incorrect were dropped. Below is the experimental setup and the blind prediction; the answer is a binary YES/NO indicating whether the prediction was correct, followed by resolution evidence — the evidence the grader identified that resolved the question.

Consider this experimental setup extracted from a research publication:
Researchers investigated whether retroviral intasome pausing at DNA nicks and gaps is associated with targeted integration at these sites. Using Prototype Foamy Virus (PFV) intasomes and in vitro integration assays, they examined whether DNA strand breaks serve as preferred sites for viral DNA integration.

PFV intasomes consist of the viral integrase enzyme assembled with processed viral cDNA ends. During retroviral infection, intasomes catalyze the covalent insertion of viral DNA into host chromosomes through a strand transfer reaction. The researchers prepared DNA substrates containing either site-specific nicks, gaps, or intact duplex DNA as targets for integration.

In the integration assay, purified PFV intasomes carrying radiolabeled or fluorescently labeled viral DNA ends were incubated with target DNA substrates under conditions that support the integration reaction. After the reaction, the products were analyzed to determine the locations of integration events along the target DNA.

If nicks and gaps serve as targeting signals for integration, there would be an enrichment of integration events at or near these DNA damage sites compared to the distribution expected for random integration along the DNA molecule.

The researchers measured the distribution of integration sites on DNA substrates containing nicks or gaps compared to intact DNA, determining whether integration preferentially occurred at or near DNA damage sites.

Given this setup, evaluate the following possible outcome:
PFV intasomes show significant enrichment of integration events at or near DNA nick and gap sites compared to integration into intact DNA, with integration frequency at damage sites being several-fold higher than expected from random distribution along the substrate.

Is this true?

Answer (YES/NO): YES